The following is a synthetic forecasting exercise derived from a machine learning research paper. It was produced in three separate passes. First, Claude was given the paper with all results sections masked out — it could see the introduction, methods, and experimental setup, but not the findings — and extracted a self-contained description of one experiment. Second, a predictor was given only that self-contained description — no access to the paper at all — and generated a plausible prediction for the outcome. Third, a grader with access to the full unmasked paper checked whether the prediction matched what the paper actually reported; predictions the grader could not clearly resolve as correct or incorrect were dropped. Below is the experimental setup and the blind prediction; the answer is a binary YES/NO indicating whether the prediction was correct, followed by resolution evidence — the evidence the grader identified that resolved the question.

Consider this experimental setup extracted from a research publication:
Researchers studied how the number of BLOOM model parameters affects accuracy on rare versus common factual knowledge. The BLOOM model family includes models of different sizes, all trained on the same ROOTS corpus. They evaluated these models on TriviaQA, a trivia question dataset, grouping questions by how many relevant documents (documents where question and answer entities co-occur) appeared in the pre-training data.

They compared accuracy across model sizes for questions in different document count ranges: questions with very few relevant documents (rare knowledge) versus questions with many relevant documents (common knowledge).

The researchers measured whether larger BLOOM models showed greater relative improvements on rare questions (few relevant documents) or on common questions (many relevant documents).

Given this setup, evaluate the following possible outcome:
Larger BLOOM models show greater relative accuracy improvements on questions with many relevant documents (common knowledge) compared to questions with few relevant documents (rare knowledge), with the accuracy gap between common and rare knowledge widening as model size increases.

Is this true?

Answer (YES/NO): NO